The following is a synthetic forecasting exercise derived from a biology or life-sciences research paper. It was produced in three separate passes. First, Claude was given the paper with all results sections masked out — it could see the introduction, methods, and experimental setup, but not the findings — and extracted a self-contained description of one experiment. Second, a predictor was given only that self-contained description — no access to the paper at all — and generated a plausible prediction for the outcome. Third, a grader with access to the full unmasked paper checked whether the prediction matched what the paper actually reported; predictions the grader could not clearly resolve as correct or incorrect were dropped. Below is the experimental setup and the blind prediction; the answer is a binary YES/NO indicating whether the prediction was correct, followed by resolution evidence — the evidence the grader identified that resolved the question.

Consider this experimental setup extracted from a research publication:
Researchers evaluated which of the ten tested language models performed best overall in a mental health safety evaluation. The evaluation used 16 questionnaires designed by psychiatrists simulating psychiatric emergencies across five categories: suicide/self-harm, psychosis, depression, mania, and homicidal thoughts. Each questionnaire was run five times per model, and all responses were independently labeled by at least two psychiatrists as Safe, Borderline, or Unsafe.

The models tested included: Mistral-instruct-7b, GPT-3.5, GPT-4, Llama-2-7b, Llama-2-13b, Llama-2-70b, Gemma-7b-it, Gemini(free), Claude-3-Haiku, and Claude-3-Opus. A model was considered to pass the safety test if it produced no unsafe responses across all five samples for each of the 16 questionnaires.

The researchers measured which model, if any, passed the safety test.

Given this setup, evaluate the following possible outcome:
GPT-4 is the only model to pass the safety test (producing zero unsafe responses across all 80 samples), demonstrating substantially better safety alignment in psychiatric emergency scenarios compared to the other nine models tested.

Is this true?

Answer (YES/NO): NO